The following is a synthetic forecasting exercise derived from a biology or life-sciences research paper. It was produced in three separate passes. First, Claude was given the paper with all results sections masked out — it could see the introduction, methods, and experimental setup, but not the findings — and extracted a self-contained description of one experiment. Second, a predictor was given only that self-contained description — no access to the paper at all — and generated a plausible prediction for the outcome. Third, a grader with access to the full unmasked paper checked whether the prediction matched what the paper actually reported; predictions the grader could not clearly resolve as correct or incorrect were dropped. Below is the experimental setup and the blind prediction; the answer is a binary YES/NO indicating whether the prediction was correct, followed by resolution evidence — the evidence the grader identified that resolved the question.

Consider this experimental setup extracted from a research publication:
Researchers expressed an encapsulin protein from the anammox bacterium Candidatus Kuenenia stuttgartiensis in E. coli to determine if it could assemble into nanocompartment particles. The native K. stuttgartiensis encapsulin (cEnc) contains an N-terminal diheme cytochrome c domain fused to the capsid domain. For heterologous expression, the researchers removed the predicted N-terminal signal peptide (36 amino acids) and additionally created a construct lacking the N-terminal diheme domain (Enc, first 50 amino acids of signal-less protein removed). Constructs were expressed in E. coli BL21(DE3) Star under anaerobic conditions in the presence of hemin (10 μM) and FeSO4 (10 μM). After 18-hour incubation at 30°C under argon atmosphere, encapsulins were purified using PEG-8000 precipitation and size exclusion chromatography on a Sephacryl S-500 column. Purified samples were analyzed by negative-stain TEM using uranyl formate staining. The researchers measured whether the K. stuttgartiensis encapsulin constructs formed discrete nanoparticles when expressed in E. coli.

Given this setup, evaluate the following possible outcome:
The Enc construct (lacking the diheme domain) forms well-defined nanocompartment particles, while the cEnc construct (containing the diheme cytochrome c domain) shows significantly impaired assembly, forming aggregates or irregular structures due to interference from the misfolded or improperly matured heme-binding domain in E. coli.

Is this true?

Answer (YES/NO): NO